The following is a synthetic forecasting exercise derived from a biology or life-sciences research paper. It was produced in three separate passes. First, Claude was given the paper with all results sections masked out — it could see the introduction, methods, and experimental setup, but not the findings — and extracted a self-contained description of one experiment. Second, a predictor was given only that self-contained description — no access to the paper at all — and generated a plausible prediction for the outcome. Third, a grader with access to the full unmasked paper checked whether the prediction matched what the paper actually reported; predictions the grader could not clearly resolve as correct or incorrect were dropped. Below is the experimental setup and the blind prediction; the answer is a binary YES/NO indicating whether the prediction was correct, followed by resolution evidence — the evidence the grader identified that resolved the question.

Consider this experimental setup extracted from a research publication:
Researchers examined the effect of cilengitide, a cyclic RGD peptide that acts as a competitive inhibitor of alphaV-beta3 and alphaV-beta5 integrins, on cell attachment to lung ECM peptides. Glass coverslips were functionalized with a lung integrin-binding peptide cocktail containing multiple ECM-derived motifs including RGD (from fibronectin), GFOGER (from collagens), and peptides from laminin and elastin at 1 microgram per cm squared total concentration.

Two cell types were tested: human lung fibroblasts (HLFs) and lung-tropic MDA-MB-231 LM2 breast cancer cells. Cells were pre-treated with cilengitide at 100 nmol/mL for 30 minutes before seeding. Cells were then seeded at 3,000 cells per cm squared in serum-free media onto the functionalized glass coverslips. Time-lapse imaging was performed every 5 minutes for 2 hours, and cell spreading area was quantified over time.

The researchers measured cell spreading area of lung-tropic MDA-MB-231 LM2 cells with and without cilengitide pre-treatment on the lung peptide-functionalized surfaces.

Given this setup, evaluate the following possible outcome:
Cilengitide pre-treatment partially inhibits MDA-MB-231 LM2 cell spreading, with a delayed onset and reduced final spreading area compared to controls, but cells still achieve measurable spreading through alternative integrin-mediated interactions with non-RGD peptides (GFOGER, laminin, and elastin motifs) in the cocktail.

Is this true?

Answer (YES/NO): NO